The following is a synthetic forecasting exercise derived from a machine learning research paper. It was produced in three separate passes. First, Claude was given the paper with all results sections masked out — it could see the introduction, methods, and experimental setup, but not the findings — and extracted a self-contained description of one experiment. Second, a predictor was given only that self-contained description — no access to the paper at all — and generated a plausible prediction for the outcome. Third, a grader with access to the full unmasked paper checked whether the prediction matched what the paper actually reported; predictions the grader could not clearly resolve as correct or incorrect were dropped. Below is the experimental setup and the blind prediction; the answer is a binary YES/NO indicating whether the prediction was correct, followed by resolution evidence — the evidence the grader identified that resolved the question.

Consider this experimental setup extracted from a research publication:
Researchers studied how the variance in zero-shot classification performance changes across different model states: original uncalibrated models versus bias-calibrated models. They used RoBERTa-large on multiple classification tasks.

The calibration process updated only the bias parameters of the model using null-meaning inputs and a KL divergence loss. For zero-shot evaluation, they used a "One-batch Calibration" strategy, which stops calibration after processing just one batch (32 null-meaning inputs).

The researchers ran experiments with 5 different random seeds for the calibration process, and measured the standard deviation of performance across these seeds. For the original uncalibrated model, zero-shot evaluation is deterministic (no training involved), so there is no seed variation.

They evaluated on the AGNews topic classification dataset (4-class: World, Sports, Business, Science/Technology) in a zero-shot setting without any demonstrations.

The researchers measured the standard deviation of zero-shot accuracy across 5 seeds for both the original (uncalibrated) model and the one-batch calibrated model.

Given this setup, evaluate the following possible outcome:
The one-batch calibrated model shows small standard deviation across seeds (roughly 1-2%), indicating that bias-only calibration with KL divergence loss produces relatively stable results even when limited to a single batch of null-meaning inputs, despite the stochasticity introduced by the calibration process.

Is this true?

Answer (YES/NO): YES